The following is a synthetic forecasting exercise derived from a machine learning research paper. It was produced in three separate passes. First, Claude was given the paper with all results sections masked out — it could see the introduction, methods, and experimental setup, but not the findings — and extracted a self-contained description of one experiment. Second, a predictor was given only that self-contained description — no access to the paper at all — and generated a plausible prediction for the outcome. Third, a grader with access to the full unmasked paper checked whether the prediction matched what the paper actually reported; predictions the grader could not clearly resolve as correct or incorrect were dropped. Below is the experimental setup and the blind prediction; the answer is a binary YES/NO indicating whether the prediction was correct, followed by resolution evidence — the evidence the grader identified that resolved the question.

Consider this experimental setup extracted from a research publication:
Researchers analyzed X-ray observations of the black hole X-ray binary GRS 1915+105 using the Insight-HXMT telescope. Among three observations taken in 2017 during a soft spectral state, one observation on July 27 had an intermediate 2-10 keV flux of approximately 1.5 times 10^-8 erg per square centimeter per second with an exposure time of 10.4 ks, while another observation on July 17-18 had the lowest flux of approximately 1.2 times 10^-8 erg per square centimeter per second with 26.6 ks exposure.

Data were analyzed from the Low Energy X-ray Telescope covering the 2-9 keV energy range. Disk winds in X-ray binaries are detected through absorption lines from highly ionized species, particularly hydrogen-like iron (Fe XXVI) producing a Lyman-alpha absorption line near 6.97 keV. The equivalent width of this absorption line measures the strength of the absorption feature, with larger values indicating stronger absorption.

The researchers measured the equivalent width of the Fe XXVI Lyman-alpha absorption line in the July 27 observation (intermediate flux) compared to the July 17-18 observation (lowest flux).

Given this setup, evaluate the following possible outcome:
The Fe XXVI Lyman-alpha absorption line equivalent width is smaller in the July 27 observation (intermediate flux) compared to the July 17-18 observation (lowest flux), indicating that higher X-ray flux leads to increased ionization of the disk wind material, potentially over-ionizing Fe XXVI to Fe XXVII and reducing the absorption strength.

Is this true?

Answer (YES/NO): YES